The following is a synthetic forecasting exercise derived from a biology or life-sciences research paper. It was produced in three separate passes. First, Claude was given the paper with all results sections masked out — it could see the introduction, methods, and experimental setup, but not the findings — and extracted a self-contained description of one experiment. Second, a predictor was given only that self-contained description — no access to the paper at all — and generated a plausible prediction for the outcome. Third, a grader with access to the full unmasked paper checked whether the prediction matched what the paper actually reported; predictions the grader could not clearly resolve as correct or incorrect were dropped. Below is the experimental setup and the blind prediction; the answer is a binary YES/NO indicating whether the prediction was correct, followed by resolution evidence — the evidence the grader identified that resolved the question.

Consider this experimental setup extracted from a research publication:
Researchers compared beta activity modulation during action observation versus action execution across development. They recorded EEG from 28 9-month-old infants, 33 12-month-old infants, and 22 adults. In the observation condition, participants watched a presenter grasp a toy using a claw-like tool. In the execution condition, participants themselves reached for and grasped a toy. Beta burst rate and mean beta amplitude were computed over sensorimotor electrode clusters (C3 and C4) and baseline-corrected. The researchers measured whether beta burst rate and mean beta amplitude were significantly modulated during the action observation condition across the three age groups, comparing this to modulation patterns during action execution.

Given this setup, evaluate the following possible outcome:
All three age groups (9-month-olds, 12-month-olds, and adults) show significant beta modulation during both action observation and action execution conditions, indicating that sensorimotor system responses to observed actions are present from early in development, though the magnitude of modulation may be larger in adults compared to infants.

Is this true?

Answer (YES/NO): NO